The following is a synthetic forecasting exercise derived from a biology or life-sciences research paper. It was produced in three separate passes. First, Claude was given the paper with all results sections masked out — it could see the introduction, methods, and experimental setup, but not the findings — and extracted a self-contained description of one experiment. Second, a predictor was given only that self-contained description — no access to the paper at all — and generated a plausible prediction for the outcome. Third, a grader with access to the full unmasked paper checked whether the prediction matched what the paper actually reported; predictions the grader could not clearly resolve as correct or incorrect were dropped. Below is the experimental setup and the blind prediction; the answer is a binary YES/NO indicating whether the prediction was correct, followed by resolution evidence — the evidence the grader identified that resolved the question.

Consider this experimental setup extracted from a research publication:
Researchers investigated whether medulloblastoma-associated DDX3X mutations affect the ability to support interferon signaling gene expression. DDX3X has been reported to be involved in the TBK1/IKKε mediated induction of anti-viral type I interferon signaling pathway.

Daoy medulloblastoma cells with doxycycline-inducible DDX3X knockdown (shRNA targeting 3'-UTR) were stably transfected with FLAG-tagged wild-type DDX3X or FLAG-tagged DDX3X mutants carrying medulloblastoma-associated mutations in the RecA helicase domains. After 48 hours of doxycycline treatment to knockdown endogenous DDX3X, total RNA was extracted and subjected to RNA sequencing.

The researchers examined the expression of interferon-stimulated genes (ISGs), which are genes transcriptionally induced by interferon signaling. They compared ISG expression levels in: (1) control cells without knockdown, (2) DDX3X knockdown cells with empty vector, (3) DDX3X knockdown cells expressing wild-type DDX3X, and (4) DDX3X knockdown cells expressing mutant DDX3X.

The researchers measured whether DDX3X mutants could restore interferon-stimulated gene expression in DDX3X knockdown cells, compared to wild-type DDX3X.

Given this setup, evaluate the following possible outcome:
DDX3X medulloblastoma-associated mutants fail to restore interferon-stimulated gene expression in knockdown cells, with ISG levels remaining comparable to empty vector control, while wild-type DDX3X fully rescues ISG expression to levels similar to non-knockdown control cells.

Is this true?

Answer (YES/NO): NO